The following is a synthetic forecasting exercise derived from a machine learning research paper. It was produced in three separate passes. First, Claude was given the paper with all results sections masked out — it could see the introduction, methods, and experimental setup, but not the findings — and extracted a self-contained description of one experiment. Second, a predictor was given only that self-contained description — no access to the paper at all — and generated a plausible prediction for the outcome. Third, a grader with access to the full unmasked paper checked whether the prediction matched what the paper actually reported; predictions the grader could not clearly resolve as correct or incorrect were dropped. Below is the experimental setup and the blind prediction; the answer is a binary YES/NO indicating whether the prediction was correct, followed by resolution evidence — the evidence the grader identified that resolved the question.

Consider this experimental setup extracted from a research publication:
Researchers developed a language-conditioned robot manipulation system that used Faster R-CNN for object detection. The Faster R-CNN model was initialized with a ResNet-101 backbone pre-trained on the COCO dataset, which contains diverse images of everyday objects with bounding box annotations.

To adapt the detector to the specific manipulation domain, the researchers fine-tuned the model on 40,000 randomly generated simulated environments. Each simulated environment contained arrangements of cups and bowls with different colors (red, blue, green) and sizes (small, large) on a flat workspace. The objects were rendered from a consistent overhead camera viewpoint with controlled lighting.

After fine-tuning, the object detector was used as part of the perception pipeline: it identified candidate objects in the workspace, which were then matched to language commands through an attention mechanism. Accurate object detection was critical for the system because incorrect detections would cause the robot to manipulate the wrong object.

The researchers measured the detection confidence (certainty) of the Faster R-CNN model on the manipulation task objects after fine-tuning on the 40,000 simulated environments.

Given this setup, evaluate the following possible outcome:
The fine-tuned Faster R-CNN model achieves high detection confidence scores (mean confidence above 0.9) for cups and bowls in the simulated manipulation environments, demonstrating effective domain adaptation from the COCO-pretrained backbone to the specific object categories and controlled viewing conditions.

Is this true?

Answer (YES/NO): YES